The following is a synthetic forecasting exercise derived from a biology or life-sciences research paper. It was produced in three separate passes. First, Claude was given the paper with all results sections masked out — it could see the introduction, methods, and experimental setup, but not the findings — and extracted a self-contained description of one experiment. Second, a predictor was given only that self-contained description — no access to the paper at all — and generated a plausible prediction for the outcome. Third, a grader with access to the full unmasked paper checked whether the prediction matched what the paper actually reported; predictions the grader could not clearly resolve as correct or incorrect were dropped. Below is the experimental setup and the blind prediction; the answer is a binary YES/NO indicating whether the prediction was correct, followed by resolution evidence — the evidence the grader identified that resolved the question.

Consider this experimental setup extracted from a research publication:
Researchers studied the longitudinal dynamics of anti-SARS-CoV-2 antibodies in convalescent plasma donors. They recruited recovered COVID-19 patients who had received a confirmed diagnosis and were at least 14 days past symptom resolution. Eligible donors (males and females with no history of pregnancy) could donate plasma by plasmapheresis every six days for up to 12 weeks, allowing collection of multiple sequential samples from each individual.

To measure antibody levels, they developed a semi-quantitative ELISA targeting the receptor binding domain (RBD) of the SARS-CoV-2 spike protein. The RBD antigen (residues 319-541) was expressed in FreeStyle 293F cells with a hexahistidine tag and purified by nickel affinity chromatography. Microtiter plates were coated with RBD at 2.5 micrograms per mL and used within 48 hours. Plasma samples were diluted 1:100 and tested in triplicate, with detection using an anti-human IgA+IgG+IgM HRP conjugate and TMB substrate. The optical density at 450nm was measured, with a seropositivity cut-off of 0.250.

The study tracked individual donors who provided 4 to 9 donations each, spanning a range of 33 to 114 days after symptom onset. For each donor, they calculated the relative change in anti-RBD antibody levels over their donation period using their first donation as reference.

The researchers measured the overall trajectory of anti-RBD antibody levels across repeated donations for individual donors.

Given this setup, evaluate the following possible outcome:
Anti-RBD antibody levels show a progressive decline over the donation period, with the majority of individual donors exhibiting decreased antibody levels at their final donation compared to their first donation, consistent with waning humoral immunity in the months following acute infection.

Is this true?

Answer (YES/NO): YES